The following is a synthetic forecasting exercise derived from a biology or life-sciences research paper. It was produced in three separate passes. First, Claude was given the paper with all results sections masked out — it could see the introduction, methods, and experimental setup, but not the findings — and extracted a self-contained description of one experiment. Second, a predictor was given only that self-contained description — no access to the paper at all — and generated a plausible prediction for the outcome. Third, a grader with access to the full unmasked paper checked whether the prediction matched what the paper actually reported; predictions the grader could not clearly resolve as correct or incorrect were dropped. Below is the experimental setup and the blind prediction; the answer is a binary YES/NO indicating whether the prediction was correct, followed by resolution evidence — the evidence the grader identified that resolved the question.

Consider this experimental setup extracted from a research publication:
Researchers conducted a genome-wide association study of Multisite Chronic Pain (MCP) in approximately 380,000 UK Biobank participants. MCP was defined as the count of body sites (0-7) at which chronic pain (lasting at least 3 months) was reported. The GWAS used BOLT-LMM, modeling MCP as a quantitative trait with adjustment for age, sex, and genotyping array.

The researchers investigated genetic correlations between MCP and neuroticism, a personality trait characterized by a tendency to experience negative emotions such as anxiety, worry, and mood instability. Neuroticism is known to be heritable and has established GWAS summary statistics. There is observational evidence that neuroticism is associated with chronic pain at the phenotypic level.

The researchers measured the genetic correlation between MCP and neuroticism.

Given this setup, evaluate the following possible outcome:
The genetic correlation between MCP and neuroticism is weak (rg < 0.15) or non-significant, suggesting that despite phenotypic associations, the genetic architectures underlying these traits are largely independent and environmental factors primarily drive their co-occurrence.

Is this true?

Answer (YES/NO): NO